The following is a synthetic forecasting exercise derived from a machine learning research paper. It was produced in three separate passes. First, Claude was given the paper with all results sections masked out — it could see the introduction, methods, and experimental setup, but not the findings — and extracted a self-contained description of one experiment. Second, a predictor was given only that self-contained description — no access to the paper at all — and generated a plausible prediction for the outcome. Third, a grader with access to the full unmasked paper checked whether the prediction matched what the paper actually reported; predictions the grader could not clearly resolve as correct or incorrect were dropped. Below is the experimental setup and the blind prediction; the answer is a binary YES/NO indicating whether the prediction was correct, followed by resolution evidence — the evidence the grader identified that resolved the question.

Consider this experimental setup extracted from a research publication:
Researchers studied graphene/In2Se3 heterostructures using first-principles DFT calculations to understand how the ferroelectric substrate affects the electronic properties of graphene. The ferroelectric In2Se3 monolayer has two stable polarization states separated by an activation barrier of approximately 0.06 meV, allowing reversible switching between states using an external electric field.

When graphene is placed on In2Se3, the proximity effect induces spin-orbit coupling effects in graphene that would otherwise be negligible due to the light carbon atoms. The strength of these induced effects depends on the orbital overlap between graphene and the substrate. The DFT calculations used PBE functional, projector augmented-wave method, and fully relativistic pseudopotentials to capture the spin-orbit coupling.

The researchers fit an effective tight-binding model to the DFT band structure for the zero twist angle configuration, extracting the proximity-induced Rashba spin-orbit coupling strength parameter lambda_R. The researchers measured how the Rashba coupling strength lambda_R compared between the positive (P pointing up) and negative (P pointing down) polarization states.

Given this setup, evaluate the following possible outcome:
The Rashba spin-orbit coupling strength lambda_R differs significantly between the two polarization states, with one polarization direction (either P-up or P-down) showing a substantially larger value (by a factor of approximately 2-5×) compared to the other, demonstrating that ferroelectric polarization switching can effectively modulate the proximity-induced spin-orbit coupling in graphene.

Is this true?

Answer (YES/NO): YES